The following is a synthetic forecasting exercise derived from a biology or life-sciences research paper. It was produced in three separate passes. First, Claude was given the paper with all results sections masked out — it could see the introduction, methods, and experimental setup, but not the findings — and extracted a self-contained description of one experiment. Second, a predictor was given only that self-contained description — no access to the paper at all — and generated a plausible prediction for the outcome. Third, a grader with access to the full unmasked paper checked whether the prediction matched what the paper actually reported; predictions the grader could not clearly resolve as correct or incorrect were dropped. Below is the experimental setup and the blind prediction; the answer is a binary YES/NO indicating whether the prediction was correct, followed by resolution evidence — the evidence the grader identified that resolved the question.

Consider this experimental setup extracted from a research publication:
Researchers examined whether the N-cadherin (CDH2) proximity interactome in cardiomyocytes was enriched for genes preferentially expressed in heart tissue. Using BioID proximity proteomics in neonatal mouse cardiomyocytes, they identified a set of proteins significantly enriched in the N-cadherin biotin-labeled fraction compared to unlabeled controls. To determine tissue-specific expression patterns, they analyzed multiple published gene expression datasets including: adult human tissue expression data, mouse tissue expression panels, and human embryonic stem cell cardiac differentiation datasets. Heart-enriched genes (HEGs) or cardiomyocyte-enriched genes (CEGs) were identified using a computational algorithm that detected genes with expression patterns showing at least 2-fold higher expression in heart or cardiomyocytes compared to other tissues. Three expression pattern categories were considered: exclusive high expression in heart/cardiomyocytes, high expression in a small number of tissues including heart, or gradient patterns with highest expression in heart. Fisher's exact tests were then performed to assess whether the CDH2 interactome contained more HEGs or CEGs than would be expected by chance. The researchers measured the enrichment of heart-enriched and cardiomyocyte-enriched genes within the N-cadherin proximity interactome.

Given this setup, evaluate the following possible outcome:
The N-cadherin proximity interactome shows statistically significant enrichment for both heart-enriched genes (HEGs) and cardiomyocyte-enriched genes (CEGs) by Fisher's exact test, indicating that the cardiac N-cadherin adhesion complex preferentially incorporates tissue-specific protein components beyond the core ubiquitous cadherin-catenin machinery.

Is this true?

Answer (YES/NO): YES